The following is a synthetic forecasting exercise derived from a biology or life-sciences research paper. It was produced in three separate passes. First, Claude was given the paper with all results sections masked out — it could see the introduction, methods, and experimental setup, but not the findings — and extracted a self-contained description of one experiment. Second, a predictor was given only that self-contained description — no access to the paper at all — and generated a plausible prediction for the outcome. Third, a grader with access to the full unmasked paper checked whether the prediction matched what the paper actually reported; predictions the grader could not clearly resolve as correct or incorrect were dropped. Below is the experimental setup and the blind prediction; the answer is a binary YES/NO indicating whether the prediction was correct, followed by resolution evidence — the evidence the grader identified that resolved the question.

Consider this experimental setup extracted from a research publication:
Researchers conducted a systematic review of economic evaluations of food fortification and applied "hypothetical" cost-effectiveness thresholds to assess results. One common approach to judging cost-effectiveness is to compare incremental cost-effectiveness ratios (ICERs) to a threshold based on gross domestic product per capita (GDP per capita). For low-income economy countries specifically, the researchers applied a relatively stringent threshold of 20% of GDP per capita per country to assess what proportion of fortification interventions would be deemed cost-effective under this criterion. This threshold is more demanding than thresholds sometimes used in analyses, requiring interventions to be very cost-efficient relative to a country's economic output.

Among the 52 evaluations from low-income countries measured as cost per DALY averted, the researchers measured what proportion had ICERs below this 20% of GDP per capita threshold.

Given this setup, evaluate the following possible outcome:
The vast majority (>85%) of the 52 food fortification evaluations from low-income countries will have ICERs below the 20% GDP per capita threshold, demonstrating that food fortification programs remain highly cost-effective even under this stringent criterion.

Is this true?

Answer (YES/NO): NO